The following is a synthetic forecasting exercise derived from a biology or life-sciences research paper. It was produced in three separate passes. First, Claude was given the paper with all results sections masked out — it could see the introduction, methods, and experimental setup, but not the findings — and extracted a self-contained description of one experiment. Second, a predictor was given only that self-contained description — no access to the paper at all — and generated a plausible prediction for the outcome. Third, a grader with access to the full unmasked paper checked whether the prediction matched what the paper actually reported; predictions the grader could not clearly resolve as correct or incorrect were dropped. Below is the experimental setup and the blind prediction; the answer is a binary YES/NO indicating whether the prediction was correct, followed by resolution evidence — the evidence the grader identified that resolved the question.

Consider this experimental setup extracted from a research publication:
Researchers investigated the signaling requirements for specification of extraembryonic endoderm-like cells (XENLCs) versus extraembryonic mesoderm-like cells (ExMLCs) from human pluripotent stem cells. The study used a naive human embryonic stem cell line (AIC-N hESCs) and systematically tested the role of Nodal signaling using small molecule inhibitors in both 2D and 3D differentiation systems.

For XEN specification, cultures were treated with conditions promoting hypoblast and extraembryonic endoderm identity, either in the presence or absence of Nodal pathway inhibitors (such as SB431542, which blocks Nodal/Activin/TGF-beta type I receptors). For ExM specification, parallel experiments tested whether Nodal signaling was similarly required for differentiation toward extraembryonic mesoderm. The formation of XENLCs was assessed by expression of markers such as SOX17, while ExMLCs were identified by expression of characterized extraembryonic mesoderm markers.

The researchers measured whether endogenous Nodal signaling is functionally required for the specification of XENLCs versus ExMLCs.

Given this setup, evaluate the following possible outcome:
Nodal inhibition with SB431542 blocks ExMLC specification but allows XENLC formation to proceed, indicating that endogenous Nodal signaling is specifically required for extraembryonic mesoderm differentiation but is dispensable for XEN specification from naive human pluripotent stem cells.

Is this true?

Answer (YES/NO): NO